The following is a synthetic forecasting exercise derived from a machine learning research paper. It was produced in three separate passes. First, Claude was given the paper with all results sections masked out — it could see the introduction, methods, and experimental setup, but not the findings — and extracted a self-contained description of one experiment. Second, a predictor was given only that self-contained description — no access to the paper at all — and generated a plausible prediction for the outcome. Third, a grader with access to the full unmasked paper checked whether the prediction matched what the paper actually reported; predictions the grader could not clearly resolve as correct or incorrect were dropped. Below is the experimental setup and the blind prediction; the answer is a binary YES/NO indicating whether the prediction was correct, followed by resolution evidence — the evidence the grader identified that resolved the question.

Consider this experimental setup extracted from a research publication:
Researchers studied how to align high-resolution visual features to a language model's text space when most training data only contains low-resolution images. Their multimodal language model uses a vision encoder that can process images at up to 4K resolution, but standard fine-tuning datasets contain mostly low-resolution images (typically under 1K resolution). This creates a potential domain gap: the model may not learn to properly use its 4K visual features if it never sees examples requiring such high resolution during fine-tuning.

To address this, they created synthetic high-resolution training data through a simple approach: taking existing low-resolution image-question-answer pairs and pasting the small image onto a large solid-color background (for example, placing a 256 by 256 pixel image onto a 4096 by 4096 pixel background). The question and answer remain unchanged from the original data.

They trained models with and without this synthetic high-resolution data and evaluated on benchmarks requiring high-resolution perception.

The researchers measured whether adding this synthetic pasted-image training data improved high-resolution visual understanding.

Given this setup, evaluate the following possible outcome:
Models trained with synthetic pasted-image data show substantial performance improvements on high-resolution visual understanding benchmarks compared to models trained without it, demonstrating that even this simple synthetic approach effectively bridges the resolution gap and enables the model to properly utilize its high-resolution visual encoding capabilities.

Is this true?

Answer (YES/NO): YES